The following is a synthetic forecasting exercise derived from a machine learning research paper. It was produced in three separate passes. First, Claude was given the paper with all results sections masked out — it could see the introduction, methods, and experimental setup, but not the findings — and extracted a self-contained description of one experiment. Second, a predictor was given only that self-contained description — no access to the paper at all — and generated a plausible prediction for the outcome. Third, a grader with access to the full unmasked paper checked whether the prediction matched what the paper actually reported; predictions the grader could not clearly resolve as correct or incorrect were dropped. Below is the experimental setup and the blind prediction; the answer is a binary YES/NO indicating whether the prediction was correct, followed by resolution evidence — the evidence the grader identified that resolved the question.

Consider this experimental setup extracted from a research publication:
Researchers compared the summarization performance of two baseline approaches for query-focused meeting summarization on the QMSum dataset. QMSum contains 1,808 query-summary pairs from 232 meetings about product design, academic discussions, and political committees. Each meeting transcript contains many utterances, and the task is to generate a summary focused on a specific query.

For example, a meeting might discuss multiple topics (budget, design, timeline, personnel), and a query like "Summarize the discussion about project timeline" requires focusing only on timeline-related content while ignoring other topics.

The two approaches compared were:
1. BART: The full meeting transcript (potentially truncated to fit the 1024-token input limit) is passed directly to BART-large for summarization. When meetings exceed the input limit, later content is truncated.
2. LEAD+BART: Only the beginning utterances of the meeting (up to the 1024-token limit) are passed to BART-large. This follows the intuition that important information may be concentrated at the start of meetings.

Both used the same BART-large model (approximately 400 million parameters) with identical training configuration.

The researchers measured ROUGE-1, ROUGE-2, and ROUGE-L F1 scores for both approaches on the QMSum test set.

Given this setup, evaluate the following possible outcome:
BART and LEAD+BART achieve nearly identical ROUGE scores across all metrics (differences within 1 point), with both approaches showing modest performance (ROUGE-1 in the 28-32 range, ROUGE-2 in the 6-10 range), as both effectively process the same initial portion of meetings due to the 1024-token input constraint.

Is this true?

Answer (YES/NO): NO